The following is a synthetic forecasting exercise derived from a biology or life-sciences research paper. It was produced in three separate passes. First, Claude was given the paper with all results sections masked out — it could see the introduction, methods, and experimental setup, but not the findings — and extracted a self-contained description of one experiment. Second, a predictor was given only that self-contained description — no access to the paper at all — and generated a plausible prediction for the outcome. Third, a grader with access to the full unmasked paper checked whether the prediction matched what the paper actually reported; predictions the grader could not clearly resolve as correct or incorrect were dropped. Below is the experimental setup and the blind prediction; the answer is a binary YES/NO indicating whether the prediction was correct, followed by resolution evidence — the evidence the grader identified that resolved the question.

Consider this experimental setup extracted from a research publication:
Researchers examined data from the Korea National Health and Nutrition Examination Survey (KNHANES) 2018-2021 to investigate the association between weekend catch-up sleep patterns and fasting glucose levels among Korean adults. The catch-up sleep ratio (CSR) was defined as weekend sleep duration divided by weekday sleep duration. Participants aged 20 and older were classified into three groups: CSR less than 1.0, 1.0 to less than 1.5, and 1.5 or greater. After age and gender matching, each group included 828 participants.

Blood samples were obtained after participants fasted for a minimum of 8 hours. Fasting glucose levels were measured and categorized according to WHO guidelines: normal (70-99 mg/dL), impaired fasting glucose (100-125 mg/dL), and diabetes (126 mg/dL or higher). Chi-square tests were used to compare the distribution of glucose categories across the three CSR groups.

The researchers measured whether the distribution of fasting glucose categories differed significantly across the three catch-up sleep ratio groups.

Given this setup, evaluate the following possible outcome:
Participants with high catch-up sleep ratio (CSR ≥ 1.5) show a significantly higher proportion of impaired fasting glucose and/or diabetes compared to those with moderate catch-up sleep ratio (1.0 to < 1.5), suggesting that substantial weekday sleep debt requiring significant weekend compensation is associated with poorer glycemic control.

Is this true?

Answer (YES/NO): NO